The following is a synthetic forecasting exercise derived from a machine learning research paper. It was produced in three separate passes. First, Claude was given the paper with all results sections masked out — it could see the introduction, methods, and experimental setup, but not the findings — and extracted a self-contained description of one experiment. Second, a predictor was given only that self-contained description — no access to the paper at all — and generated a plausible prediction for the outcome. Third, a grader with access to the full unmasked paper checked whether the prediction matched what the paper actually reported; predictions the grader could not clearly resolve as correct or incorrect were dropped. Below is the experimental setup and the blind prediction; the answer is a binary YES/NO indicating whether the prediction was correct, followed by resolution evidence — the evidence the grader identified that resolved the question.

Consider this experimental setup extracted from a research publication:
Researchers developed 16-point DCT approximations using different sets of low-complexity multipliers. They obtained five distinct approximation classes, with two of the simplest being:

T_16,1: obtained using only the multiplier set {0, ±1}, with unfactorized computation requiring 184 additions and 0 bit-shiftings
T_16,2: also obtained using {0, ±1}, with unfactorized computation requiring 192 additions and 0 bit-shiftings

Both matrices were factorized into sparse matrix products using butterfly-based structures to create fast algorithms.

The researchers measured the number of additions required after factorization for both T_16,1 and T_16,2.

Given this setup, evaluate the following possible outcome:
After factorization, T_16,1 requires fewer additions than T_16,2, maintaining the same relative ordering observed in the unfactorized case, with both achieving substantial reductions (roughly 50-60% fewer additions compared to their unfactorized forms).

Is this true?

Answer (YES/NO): NO